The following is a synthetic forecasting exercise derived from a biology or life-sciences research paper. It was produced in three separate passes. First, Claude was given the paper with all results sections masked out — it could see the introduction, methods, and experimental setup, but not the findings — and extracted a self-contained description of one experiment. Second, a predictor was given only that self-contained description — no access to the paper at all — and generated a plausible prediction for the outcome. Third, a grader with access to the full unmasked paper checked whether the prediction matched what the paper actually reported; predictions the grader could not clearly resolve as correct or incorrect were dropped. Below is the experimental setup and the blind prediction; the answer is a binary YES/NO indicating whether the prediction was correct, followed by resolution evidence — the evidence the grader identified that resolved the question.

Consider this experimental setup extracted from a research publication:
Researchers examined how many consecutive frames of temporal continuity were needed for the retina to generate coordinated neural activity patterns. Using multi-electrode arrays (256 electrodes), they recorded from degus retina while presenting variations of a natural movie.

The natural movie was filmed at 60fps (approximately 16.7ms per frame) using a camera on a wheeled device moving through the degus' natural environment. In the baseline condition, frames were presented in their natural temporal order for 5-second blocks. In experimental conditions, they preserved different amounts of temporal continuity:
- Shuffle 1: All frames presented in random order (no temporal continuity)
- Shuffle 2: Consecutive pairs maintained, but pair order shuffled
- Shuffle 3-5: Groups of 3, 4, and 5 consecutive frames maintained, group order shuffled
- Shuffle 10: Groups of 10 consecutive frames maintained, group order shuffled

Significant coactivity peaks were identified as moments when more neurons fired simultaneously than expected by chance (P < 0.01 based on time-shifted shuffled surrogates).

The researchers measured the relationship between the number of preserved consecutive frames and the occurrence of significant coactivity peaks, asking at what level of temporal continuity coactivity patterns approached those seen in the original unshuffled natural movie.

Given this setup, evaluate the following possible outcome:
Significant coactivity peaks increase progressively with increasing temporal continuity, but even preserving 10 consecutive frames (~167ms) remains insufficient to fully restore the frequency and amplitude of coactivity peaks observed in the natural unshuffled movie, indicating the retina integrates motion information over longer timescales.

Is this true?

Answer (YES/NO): NO